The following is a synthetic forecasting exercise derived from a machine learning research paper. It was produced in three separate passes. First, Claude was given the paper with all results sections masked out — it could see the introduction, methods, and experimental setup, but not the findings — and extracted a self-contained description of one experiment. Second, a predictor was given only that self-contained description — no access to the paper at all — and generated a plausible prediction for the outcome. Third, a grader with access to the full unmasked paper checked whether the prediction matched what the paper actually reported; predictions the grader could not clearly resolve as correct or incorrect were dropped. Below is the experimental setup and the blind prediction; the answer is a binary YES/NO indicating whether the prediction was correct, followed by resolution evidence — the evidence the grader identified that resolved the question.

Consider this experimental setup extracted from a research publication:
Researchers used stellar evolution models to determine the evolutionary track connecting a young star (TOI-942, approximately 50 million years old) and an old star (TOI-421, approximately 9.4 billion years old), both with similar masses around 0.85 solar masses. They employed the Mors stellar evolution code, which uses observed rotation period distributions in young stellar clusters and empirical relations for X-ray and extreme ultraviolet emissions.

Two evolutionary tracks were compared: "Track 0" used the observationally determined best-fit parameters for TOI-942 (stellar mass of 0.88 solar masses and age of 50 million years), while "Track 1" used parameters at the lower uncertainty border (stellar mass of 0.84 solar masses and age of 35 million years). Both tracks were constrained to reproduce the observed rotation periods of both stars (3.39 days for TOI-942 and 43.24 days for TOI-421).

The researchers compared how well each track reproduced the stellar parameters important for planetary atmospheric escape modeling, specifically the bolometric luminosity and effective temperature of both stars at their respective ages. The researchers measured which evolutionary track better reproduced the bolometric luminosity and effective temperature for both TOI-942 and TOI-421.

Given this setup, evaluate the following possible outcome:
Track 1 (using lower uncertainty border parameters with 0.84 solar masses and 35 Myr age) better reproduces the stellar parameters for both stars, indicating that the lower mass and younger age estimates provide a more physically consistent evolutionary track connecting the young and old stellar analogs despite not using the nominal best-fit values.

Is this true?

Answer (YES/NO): YES